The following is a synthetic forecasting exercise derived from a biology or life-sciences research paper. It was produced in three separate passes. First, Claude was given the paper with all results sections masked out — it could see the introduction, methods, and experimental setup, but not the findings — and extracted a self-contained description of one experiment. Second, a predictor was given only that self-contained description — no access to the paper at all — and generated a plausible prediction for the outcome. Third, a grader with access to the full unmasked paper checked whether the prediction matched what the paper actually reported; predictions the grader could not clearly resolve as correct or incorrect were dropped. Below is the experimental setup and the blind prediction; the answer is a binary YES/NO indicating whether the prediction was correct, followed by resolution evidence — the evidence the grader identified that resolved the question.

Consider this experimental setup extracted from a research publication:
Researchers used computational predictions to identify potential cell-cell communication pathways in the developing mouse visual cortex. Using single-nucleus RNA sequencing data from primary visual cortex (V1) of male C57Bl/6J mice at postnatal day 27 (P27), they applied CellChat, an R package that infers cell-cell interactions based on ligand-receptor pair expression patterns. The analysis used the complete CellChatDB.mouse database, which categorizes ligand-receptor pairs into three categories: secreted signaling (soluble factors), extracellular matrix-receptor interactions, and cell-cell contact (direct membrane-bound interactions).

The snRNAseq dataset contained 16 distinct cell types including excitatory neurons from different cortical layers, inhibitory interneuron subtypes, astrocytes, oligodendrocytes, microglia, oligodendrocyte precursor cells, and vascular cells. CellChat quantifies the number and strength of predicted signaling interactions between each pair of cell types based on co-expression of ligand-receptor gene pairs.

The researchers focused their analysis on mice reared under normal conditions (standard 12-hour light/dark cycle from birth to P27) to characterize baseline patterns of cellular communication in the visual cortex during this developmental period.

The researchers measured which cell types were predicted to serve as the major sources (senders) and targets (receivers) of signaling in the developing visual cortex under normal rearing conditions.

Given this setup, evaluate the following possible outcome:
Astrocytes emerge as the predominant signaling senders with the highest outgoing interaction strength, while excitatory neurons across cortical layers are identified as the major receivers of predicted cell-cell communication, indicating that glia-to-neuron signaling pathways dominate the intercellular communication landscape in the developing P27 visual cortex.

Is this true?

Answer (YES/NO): NO